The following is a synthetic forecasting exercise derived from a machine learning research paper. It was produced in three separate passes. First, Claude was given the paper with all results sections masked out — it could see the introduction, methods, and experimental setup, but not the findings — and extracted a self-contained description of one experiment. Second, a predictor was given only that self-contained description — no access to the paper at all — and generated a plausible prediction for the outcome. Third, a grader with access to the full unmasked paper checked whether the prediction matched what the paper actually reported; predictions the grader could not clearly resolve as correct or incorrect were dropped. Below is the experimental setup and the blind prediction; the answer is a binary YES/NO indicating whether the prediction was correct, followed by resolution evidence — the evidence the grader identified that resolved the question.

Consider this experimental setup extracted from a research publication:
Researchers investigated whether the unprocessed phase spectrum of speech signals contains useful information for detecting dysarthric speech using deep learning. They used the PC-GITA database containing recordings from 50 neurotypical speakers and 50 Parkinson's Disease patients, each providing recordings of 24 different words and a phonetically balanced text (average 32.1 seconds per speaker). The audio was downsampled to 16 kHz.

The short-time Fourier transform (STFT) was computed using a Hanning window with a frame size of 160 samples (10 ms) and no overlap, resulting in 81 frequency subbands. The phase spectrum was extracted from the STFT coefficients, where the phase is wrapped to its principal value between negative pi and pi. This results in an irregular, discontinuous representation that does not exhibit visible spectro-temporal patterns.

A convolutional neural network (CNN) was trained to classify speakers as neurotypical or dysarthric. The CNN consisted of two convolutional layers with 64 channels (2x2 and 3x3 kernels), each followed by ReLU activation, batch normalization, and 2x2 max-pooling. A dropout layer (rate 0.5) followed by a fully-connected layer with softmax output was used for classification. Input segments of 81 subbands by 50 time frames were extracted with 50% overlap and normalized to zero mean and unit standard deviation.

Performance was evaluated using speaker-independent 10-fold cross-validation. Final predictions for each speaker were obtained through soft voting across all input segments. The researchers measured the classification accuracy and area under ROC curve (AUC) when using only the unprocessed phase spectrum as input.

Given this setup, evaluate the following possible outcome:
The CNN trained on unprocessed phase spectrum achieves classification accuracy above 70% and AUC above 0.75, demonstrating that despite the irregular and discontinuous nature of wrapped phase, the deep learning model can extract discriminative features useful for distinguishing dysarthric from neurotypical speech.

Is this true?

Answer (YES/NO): NO